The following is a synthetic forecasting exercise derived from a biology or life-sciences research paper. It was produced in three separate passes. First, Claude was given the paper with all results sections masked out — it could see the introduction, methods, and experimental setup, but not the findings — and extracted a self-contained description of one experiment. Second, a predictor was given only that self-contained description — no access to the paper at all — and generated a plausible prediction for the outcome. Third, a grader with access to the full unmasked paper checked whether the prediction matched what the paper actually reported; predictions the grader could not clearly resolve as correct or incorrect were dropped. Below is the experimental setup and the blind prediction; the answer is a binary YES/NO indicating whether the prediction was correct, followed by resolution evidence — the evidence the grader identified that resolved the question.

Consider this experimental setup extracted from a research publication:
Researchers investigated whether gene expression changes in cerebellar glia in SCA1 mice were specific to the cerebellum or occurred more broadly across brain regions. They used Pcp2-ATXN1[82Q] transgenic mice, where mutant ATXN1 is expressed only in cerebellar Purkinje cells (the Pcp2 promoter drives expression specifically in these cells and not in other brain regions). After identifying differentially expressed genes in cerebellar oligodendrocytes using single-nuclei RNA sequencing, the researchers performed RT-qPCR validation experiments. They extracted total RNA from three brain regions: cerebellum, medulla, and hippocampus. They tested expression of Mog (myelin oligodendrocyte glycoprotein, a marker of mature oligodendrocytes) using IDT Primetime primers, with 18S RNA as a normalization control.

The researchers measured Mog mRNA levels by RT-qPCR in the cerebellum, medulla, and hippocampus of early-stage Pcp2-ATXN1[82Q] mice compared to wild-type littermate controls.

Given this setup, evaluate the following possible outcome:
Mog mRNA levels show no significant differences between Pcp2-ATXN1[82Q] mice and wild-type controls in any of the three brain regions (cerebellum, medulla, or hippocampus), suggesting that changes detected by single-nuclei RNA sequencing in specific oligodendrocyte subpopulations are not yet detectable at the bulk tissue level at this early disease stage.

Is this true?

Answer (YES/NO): NO